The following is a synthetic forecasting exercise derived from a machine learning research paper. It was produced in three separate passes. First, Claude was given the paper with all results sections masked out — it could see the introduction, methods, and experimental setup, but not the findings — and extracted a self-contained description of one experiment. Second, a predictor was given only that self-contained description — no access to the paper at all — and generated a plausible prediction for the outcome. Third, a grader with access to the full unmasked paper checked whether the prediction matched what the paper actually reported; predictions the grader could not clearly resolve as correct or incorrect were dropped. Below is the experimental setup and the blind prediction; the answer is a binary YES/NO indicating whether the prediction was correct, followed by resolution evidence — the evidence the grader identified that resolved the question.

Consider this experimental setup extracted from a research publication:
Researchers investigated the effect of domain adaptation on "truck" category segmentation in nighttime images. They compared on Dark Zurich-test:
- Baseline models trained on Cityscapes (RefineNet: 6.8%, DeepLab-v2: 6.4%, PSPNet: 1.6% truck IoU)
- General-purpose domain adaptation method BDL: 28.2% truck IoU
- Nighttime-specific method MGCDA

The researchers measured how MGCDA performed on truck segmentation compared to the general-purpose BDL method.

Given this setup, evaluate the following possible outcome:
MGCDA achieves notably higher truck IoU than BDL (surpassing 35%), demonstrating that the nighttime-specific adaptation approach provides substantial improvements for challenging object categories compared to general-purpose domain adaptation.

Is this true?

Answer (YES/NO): YES